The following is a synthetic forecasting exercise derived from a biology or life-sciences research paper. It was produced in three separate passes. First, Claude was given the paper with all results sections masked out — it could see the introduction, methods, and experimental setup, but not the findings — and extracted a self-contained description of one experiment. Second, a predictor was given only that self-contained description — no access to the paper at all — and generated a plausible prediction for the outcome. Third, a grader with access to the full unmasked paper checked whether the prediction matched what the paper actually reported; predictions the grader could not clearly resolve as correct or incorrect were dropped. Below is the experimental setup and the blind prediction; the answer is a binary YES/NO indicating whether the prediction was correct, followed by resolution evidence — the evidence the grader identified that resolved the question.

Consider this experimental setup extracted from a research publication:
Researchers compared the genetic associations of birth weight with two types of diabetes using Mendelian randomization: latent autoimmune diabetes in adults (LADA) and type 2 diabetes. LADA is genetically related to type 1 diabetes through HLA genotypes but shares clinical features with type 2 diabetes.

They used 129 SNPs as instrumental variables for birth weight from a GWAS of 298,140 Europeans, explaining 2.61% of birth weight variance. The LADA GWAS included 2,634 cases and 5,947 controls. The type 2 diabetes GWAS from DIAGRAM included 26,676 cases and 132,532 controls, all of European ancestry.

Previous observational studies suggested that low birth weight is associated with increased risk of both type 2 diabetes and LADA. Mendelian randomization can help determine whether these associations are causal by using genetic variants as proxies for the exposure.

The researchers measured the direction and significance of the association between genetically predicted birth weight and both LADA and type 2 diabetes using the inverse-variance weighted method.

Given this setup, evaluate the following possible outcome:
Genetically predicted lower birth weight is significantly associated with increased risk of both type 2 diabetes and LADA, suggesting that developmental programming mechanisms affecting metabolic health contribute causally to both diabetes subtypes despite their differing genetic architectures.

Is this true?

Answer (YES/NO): YES